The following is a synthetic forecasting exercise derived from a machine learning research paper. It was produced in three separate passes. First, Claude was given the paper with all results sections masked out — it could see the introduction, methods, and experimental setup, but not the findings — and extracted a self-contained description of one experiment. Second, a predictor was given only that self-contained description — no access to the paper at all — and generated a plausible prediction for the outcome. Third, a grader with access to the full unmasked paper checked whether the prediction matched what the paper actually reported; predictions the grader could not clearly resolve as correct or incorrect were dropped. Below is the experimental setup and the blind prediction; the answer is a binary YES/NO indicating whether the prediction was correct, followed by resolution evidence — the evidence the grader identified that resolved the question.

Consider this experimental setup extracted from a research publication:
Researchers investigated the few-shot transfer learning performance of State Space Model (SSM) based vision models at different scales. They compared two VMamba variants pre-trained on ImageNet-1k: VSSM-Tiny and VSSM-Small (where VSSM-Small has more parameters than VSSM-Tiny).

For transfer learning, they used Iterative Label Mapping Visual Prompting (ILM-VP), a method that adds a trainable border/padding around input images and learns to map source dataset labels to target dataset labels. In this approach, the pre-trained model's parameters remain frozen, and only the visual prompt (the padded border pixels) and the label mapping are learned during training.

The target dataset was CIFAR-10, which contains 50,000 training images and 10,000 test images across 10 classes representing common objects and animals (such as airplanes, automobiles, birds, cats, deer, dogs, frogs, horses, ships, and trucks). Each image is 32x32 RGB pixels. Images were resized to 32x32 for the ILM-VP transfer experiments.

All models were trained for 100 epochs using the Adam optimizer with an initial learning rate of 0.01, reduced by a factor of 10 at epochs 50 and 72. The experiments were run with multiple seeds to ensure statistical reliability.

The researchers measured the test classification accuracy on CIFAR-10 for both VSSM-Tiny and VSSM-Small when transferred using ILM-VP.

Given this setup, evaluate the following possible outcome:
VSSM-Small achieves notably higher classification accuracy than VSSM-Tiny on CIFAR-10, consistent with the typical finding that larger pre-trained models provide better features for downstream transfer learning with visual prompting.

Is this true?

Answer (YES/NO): NO